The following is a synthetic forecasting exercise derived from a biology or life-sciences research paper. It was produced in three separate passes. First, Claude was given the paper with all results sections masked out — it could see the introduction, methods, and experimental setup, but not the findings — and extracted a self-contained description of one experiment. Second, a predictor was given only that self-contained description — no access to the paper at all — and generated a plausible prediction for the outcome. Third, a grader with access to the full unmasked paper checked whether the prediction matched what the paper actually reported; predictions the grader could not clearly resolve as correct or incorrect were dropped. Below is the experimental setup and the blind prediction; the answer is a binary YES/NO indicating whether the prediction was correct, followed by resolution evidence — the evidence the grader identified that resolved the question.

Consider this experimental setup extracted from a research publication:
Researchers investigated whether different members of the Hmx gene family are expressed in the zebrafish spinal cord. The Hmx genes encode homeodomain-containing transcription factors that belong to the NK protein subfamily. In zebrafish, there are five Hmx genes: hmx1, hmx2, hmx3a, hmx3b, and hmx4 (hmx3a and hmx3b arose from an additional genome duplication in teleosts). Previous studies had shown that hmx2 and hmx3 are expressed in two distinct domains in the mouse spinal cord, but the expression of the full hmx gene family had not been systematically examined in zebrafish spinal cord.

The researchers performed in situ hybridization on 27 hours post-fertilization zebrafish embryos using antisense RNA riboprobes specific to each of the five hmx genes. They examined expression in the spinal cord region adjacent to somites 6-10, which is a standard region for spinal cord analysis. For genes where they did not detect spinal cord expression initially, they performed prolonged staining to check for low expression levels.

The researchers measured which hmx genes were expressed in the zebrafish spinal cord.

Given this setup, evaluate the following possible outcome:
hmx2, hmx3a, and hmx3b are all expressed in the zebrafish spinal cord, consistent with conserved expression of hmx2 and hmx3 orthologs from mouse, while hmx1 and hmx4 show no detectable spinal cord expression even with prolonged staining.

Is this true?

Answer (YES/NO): NO